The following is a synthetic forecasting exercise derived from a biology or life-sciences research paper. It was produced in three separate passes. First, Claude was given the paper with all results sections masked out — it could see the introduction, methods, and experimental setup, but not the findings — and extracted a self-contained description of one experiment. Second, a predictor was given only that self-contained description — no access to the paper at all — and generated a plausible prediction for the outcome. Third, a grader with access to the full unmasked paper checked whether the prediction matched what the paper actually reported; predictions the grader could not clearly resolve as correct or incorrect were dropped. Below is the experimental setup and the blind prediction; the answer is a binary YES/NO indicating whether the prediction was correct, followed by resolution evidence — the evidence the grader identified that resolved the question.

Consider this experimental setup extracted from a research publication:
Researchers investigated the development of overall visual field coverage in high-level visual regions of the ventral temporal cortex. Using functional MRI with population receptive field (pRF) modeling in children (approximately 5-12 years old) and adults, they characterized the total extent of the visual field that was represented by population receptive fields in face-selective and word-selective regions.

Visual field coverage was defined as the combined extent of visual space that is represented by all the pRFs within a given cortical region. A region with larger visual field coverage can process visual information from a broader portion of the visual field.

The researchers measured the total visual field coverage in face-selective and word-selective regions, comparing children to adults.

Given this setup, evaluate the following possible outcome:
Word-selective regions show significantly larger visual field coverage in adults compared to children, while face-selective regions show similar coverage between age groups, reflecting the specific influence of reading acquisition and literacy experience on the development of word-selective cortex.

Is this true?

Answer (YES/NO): NO